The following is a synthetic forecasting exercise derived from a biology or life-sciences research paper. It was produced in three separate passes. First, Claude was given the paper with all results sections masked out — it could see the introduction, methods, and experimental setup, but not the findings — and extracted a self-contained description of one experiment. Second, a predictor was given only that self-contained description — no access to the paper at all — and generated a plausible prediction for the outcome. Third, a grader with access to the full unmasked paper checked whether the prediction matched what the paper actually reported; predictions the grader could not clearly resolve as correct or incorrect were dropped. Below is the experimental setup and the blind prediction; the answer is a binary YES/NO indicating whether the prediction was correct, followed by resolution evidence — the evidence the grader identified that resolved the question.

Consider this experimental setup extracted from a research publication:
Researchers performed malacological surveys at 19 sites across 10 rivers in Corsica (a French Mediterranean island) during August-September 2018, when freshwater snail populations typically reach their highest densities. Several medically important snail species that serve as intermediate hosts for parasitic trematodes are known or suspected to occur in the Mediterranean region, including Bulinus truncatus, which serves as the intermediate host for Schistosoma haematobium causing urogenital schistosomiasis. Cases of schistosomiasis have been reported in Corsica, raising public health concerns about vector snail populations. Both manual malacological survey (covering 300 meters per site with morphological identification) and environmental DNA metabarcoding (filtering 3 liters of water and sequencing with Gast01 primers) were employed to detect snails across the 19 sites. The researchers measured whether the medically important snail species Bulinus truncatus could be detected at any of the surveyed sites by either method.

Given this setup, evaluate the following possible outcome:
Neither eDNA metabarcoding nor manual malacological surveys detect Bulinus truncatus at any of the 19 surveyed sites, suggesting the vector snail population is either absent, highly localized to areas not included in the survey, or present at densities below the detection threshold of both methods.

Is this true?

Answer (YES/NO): NO